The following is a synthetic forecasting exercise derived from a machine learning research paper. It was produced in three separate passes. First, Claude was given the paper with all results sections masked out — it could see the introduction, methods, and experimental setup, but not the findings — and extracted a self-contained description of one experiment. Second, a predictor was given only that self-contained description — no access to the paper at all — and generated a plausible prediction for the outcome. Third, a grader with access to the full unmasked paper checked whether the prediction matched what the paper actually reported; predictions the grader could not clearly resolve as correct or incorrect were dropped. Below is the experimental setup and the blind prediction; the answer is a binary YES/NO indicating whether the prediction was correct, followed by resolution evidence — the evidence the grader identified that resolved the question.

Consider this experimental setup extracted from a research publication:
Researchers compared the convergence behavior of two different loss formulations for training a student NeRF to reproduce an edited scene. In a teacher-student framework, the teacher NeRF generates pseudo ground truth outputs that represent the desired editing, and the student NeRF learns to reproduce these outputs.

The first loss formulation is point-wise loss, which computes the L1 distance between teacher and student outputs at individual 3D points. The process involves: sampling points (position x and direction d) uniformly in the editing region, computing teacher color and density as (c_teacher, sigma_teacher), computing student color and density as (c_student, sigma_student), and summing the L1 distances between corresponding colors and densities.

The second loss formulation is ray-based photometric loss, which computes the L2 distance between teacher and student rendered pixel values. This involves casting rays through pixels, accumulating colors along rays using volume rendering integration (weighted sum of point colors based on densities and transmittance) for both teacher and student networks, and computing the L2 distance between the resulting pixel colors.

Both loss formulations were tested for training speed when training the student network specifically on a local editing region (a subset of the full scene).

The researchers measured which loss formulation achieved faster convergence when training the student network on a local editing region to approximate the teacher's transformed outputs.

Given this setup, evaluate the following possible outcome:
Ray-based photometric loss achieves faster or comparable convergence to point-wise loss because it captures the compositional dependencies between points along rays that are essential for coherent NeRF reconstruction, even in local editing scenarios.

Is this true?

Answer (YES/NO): NO